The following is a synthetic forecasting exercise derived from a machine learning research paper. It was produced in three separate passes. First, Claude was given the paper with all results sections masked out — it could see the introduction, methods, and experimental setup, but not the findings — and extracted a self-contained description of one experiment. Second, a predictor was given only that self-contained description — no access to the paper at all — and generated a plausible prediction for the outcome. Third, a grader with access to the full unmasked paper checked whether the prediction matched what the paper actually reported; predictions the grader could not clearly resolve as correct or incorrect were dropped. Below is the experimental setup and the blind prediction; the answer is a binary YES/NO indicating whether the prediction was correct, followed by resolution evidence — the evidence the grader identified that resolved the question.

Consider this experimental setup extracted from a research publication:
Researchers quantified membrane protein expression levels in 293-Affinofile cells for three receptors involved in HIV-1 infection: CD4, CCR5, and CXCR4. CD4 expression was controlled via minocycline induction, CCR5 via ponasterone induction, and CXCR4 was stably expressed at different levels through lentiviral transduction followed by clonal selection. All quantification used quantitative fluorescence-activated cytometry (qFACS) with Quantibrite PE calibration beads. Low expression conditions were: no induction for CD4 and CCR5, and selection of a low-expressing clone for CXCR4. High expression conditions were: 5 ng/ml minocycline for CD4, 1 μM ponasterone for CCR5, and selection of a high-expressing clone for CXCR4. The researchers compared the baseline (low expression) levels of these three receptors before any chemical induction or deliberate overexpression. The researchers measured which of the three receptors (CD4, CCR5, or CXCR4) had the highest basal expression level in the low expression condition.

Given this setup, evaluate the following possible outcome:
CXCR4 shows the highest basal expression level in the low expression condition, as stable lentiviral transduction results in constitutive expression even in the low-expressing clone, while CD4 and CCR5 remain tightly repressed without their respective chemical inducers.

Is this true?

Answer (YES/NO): YES